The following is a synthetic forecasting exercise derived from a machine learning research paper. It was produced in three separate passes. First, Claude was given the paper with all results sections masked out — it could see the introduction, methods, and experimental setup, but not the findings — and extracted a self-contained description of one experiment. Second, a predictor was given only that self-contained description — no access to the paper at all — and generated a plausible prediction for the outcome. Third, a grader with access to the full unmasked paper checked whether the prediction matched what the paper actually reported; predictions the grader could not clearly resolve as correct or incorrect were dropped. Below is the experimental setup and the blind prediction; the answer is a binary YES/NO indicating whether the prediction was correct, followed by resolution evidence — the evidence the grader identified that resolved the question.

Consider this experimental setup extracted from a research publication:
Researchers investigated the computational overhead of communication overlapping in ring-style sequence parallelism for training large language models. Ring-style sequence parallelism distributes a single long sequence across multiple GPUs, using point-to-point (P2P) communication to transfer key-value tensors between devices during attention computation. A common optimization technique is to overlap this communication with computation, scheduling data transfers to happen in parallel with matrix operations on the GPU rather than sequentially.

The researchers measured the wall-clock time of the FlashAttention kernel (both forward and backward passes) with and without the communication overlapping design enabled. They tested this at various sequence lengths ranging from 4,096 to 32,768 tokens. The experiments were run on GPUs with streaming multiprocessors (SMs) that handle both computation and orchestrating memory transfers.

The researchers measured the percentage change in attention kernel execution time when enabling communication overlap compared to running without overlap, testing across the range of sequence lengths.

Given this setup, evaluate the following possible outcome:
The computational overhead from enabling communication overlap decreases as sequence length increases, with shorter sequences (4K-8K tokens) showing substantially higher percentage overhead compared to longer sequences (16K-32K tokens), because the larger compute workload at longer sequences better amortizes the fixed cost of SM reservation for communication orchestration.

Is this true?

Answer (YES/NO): YES